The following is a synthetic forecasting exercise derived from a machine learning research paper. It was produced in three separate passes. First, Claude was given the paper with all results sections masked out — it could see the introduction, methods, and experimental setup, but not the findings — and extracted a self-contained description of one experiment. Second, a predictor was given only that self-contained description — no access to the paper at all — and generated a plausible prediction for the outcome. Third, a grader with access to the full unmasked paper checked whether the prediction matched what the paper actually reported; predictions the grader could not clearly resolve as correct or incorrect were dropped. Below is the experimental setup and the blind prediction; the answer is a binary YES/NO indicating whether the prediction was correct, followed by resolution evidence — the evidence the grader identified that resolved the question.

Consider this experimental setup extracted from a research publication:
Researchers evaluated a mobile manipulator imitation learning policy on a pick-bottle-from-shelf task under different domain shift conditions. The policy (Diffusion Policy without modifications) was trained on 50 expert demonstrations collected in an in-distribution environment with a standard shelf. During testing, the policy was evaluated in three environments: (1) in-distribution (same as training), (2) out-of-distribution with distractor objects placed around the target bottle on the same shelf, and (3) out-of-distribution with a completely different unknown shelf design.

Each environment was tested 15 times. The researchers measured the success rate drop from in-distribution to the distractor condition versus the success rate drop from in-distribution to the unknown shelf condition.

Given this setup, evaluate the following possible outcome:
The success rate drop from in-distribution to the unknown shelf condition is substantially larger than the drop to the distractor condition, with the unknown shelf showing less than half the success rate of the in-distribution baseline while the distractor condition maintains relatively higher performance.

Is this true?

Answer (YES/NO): YES